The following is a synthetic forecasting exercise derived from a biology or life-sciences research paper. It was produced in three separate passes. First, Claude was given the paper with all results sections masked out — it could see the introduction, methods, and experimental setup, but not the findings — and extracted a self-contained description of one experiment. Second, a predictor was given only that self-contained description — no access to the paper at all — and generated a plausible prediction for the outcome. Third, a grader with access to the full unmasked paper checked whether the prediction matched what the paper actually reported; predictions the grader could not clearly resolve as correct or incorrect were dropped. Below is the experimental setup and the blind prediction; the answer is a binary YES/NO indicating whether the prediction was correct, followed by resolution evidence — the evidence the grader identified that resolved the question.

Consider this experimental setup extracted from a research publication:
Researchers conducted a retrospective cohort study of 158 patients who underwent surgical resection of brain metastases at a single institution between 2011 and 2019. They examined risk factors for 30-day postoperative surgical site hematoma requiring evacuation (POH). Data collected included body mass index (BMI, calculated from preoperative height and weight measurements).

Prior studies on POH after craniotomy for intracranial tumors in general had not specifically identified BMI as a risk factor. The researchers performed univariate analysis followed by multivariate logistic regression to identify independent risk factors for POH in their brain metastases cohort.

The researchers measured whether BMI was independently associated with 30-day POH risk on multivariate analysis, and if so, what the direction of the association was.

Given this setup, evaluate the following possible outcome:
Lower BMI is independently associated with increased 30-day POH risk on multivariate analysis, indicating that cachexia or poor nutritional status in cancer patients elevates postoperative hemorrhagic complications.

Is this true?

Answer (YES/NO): NO